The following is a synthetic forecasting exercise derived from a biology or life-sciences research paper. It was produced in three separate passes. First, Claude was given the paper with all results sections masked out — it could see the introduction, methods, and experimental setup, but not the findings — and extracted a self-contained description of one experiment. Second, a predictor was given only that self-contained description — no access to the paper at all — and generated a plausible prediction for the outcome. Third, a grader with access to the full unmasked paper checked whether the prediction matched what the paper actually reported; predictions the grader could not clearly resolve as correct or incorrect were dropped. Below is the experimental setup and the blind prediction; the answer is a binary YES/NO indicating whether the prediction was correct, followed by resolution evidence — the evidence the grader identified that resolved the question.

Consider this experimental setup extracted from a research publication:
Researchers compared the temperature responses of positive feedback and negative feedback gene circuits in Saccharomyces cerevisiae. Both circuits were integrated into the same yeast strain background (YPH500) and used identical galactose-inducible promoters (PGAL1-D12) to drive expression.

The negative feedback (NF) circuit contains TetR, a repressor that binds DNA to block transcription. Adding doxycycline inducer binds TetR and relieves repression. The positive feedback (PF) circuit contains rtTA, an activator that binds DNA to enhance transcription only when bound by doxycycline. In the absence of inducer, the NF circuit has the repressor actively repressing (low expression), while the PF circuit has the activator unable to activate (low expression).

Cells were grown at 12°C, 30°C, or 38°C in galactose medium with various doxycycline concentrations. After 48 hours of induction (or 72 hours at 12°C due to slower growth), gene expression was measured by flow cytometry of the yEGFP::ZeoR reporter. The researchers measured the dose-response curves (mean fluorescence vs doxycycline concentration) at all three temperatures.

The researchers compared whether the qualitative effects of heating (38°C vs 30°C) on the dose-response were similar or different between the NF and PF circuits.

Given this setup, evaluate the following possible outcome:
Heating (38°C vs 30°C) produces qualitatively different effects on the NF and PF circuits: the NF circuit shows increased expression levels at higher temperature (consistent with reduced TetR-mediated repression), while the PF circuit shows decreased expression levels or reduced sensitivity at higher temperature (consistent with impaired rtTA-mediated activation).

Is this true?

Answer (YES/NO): NO